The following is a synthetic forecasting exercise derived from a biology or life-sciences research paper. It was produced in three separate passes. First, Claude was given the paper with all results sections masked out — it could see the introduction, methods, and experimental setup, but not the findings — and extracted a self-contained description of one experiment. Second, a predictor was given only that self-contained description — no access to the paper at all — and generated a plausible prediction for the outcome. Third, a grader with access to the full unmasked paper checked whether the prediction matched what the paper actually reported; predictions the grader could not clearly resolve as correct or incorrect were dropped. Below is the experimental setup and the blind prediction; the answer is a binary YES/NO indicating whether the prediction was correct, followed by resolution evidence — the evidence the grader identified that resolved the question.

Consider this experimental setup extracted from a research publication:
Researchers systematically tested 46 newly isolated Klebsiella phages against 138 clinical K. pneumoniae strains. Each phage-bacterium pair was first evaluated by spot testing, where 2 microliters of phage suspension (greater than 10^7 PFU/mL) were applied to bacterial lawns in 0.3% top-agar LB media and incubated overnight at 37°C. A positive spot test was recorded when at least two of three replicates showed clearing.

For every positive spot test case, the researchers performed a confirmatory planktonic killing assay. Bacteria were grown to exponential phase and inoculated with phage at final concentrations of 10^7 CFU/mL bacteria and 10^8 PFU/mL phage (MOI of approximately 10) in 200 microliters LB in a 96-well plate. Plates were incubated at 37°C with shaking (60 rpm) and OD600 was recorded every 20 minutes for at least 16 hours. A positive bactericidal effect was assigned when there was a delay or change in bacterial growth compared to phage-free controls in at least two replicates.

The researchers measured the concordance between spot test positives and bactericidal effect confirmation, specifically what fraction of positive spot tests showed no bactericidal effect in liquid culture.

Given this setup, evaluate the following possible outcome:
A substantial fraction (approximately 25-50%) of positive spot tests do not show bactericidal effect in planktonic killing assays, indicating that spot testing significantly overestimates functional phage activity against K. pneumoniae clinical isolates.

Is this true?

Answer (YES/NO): NO